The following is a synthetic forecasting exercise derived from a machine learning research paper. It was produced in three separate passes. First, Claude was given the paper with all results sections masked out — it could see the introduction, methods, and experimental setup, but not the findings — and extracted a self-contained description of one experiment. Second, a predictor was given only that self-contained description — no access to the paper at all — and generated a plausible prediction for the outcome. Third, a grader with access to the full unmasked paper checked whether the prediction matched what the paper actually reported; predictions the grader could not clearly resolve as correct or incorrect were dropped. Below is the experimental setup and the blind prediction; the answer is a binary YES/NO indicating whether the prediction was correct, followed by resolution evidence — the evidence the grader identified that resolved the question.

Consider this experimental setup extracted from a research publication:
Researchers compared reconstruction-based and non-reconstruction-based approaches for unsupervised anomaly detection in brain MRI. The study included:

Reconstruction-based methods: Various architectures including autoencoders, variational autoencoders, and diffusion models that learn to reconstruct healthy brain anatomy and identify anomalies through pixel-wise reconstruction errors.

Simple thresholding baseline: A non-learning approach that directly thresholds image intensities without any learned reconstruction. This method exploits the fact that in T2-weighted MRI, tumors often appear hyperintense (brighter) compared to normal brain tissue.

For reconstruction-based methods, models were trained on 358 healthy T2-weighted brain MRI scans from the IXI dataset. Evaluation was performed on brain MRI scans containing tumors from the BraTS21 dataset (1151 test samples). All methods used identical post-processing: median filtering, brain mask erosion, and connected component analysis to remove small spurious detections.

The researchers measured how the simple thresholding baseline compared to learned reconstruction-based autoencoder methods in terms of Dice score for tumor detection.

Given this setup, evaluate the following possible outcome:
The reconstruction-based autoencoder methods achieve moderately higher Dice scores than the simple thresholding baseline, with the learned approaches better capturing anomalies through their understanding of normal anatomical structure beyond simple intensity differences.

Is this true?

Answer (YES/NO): NO